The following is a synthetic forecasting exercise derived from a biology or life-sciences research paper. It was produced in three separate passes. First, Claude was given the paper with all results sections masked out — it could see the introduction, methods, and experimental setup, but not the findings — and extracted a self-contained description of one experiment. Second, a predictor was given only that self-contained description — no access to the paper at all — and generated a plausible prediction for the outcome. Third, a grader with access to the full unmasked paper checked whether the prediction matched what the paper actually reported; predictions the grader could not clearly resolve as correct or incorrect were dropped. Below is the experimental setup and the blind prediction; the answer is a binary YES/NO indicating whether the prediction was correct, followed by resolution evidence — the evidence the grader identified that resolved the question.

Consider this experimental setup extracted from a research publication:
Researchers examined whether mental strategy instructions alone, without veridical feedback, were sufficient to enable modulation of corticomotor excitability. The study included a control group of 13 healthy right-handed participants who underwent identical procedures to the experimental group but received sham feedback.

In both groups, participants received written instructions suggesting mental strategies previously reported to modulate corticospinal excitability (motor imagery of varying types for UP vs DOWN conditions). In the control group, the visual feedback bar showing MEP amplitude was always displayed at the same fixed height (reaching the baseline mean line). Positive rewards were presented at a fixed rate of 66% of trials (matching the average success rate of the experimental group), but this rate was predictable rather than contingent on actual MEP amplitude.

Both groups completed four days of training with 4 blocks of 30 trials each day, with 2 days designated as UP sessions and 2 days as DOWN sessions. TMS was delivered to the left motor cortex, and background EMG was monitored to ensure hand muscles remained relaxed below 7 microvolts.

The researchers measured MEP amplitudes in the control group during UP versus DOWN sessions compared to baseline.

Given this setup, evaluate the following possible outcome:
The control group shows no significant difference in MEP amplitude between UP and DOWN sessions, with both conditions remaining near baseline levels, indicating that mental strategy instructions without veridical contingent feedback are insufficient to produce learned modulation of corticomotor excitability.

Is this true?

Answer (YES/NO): YES